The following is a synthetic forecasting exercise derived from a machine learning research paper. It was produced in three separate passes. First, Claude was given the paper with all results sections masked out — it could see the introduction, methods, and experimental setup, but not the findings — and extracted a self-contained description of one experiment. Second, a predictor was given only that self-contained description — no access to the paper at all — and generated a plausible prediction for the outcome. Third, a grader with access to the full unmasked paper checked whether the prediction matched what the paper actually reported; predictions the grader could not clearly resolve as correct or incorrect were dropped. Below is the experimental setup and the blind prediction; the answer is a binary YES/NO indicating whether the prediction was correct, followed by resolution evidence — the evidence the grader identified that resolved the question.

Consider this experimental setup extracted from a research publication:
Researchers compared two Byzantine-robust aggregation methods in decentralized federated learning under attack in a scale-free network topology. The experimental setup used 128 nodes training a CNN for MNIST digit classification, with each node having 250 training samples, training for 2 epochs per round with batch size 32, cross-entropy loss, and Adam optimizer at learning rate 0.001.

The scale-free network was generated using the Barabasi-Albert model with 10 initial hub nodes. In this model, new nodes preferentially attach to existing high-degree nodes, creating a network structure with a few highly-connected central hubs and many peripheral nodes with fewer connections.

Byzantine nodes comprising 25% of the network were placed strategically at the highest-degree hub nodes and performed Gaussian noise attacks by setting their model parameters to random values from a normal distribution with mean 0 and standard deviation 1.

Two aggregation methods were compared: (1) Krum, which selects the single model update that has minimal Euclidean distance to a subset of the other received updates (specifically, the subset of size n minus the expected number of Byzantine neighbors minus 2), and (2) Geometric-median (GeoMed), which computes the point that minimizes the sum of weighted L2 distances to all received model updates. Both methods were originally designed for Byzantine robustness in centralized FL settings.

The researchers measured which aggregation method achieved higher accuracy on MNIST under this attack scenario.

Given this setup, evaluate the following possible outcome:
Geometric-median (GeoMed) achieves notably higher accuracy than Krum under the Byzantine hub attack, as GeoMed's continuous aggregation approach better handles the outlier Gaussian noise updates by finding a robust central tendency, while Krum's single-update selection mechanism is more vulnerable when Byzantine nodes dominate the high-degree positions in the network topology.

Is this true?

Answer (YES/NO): YES